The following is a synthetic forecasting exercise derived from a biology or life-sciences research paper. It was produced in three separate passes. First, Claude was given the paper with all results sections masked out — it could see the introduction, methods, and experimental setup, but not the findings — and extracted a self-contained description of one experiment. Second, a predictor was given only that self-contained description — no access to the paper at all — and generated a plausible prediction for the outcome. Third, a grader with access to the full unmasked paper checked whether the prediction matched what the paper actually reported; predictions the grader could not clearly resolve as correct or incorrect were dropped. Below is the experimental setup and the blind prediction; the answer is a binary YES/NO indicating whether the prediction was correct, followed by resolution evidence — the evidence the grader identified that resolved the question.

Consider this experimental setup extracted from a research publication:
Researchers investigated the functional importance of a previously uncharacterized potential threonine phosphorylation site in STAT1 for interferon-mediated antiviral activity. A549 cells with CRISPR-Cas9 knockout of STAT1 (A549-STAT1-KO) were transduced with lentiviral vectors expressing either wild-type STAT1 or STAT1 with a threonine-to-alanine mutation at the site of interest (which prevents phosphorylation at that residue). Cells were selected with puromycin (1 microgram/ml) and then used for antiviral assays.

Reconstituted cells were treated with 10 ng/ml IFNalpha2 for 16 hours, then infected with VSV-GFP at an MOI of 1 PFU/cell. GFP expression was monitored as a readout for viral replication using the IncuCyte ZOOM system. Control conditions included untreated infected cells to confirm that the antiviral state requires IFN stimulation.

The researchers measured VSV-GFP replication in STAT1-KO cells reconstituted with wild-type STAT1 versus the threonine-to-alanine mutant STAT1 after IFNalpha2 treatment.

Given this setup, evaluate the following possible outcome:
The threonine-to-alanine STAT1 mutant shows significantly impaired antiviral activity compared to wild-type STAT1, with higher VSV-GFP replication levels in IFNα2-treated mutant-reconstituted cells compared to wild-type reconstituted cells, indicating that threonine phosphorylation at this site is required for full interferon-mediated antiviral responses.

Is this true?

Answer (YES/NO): YES